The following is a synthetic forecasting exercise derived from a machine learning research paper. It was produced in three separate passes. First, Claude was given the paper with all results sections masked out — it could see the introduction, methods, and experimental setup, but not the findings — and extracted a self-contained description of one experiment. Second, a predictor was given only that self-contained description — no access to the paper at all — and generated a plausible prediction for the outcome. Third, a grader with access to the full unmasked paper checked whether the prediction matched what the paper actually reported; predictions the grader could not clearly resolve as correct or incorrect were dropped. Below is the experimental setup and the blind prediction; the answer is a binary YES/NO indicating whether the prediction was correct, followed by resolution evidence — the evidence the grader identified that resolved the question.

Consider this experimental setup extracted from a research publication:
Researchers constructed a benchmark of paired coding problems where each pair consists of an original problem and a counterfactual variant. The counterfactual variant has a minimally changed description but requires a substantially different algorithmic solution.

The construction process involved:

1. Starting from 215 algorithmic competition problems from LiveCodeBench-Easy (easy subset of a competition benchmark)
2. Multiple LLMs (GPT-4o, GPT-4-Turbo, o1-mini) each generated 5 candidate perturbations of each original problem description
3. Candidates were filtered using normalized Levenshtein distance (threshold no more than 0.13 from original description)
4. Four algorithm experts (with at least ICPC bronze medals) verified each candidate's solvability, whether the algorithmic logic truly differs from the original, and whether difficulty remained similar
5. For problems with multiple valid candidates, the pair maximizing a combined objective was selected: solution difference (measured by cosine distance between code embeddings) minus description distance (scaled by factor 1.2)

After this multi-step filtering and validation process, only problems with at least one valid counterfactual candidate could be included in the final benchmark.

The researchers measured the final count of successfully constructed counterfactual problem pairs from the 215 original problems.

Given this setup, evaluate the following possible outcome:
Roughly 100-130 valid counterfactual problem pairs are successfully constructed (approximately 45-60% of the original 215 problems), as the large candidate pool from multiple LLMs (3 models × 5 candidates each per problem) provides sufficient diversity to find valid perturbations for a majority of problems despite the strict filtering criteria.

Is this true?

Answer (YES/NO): NO